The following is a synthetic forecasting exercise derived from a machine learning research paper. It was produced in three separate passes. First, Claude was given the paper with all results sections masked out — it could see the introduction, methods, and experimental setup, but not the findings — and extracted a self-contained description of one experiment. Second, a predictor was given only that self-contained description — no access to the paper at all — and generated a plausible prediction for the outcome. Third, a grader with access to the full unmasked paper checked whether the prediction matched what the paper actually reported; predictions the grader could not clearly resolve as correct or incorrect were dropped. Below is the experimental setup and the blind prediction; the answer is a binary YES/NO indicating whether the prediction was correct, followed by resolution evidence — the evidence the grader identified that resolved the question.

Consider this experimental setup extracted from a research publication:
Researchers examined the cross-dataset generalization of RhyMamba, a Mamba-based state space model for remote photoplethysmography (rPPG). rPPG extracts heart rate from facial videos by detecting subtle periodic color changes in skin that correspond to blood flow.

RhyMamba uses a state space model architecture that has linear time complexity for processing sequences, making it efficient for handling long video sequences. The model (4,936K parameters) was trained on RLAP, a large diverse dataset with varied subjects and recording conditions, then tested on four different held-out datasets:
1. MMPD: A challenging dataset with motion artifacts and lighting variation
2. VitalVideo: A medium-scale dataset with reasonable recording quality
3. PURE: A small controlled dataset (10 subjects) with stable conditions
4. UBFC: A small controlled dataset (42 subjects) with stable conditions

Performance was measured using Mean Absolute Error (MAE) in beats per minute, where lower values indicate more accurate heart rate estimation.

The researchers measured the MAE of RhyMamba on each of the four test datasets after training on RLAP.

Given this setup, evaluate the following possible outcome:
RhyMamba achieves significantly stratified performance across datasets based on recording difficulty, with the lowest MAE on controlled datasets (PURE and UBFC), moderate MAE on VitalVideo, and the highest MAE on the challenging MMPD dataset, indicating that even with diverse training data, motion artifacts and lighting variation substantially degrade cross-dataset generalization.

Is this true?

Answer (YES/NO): YES